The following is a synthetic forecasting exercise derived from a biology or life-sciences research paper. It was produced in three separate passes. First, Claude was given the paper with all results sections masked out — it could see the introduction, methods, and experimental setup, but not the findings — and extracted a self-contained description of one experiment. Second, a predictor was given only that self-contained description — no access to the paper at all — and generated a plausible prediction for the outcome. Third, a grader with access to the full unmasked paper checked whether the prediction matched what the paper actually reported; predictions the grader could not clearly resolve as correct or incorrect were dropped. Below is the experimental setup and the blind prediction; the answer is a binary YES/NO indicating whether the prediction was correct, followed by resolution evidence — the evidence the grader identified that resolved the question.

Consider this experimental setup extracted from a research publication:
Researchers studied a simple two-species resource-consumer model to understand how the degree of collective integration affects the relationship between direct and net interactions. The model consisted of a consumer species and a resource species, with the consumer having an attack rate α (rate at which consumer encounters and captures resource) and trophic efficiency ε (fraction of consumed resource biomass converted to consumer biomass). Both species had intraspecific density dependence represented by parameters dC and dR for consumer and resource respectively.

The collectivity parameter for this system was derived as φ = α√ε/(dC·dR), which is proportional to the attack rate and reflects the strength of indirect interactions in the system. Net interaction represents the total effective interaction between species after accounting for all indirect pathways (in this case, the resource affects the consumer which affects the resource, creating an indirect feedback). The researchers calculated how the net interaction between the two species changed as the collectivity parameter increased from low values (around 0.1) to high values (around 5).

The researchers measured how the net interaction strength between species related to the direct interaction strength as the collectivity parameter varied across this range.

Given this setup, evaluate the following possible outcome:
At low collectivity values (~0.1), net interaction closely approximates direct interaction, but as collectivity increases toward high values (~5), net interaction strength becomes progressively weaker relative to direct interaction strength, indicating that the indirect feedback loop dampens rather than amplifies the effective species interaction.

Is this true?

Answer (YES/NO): NO